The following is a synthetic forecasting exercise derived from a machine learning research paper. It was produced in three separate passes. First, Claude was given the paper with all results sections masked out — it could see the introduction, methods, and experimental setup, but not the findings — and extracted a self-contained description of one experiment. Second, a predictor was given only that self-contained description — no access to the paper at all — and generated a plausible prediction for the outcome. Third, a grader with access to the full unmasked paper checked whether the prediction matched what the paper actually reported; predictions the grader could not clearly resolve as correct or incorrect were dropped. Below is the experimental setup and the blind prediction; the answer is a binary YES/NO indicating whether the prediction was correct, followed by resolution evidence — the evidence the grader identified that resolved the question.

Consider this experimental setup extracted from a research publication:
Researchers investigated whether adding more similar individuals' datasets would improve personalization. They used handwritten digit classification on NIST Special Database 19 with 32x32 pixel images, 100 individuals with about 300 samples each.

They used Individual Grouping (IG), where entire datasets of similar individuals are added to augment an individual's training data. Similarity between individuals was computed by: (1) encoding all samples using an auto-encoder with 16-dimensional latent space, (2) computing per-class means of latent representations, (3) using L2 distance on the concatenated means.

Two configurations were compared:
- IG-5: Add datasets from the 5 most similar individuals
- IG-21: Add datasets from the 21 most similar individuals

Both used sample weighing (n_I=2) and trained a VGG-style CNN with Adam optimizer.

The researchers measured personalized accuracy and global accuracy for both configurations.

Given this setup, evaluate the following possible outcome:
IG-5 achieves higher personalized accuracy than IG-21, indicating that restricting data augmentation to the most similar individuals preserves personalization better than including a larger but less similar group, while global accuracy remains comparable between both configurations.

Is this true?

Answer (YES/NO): NO